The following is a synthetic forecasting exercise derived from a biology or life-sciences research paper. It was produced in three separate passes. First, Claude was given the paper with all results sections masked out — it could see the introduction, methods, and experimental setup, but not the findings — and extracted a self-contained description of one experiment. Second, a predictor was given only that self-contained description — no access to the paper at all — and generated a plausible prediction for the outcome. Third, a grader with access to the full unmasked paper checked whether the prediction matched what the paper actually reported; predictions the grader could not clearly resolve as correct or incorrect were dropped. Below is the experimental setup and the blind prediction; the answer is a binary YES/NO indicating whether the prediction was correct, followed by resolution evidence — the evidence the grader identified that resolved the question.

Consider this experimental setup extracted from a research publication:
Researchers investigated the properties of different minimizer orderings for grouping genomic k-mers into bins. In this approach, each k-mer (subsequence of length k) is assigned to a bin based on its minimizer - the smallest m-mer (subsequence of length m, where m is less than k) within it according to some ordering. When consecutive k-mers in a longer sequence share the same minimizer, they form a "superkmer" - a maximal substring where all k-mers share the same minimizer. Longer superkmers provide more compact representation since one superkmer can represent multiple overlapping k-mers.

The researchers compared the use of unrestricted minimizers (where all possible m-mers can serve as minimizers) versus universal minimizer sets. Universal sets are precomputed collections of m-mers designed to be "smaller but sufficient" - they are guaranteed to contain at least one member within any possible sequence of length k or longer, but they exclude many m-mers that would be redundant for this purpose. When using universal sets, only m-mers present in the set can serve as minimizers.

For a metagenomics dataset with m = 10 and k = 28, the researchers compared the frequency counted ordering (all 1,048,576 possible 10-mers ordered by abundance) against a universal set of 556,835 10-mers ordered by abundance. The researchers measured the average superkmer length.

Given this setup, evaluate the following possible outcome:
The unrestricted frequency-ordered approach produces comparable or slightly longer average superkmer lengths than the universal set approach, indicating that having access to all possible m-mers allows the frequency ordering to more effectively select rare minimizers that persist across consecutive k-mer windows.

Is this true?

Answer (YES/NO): NO